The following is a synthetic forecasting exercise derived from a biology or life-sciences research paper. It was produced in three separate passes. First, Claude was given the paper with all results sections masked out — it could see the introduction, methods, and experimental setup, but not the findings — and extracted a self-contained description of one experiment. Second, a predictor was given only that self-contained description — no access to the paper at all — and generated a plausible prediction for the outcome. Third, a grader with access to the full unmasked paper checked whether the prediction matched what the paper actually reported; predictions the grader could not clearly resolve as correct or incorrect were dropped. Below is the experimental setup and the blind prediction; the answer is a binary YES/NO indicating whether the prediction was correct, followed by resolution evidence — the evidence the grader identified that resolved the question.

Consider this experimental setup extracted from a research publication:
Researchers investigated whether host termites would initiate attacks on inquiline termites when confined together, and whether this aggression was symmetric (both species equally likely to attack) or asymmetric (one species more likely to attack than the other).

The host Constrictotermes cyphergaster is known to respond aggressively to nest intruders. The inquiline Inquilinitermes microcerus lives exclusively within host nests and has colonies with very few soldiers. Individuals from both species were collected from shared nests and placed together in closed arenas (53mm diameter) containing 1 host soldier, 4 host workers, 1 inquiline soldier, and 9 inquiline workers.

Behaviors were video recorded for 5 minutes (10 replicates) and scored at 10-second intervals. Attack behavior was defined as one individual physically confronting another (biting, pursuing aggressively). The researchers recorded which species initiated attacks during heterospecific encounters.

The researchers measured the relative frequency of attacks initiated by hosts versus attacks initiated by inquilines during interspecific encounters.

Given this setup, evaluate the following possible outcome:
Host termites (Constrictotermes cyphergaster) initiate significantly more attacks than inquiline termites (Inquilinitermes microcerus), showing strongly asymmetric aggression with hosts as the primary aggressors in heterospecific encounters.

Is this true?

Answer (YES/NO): YES